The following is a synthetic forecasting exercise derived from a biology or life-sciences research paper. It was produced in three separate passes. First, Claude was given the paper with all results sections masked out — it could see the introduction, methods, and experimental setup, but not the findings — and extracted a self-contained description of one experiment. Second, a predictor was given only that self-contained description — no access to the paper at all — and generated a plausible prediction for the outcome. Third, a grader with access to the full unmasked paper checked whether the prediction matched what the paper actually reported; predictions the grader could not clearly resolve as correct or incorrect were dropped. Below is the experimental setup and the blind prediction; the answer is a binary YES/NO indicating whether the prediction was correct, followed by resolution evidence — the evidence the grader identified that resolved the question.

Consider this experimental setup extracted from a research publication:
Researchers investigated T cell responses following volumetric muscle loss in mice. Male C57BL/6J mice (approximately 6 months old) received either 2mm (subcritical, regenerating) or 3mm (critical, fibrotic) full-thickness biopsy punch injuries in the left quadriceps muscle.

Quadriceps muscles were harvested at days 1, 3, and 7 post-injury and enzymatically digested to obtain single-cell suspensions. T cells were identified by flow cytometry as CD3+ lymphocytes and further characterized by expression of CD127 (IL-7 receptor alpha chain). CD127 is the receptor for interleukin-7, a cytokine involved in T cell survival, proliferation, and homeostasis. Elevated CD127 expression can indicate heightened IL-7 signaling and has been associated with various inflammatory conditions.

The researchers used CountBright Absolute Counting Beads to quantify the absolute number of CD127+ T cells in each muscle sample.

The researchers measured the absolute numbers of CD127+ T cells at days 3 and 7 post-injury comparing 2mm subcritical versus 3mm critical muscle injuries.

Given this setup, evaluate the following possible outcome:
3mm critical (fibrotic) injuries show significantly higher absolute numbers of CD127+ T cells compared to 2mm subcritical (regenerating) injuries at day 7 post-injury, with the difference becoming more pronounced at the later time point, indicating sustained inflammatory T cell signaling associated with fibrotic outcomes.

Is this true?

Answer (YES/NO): YES